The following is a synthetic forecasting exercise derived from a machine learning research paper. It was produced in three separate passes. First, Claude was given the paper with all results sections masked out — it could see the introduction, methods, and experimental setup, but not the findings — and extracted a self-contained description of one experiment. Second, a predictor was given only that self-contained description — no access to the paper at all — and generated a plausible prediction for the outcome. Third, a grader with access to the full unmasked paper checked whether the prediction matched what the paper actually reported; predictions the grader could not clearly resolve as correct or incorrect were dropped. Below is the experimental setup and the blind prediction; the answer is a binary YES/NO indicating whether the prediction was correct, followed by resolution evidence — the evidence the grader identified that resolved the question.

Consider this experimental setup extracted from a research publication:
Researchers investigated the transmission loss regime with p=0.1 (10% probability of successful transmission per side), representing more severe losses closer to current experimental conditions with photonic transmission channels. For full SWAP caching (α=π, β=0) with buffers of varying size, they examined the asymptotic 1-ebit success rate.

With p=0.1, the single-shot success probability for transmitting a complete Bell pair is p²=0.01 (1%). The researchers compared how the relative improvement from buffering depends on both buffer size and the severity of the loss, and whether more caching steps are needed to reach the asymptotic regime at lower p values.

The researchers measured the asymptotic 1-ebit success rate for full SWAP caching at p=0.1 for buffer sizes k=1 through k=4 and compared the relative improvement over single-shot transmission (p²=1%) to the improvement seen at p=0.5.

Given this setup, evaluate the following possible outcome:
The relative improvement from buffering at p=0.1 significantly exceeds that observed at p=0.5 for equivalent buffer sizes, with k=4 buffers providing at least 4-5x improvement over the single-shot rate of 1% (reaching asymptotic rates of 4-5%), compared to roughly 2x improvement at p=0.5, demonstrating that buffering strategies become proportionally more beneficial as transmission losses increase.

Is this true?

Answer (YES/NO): NO